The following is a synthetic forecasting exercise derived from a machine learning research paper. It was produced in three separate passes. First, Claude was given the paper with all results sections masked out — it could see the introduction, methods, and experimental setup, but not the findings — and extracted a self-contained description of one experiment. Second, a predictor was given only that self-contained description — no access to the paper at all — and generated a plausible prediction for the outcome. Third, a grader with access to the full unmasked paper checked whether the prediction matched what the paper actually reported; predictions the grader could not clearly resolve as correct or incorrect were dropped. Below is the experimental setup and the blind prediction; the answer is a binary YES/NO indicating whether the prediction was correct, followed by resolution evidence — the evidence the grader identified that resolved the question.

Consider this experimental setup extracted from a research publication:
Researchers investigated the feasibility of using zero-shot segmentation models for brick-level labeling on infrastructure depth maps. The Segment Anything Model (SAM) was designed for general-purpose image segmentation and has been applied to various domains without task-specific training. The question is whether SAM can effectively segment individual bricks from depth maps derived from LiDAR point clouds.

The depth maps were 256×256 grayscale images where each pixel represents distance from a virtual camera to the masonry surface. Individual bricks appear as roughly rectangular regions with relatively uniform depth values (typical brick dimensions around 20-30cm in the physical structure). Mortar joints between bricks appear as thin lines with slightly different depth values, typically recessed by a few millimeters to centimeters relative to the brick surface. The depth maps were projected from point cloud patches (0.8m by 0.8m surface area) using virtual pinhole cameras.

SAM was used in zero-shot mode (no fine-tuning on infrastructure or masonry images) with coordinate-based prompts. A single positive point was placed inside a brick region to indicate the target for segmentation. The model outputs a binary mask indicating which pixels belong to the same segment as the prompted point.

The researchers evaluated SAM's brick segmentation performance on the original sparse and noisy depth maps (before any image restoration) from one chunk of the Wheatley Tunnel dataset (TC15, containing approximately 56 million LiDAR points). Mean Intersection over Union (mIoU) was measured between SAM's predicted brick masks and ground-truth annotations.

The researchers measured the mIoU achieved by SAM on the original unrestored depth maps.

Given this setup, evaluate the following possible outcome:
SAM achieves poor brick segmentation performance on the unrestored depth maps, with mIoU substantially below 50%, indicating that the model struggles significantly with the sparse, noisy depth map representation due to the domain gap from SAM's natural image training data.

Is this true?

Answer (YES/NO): YES